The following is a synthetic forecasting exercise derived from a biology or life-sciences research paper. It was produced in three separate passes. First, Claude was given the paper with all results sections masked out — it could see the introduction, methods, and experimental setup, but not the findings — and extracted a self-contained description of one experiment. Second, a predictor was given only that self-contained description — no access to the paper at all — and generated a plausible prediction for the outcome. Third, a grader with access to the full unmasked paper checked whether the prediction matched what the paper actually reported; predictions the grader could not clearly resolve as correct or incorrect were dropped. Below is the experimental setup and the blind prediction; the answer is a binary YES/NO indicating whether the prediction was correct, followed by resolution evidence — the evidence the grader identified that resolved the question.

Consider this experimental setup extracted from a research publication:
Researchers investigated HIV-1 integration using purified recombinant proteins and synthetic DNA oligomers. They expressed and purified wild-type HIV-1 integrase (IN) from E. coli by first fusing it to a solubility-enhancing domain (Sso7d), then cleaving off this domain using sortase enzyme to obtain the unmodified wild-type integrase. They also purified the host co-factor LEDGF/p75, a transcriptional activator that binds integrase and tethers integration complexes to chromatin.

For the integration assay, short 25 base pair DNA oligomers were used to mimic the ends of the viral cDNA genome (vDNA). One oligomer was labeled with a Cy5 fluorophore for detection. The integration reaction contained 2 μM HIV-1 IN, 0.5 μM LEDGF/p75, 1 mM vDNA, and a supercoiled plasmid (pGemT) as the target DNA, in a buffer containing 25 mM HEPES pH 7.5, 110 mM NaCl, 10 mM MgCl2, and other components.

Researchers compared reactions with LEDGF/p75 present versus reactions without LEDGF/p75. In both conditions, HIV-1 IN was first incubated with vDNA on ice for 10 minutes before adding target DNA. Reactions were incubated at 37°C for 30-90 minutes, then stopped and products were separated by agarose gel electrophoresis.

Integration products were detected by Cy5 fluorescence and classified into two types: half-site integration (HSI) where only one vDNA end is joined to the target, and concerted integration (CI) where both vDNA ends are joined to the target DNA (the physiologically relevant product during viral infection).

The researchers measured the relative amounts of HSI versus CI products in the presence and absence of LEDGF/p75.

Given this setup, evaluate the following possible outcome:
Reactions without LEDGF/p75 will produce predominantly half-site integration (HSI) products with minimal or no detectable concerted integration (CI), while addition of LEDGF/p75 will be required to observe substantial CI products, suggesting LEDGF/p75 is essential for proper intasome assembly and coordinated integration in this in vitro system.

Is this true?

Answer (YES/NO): YES